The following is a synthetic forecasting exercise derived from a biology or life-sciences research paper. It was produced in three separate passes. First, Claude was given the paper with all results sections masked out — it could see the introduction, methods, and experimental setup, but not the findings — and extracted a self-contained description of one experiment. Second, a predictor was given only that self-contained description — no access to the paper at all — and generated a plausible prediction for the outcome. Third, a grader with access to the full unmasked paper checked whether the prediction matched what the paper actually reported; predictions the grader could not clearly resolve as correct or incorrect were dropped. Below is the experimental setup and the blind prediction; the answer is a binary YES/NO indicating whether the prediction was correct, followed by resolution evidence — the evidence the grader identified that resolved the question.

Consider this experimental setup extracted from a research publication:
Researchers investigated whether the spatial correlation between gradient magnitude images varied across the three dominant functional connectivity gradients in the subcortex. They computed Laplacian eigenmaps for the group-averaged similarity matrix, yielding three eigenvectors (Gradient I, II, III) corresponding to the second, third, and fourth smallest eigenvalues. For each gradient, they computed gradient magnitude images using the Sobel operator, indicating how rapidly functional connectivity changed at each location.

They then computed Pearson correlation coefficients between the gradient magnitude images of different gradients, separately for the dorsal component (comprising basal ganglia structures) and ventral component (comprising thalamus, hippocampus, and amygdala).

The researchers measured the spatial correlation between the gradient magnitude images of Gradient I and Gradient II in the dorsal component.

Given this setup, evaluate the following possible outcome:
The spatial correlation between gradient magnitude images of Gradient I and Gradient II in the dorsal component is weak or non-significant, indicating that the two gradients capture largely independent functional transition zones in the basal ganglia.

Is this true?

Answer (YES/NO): NO